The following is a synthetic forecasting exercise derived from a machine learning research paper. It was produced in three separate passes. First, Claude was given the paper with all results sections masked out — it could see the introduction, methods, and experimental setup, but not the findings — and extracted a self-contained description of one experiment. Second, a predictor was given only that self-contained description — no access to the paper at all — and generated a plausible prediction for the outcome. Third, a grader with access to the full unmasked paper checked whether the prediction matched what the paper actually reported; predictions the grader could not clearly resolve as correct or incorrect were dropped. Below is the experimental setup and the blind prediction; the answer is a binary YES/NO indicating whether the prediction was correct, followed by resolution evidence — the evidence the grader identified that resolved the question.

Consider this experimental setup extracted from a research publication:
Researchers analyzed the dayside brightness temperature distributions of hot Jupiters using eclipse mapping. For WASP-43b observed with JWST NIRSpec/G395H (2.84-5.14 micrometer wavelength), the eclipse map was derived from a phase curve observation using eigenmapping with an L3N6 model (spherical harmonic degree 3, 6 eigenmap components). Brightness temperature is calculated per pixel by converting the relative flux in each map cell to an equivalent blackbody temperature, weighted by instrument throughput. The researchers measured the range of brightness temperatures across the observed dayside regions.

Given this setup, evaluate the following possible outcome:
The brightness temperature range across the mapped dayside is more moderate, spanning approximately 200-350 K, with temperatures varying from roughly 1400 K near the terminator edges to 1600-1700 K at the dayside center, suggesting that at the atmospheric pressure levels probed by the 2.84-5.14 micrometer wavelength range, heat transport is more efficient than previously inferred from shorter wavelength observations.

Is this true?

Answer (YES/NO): NO